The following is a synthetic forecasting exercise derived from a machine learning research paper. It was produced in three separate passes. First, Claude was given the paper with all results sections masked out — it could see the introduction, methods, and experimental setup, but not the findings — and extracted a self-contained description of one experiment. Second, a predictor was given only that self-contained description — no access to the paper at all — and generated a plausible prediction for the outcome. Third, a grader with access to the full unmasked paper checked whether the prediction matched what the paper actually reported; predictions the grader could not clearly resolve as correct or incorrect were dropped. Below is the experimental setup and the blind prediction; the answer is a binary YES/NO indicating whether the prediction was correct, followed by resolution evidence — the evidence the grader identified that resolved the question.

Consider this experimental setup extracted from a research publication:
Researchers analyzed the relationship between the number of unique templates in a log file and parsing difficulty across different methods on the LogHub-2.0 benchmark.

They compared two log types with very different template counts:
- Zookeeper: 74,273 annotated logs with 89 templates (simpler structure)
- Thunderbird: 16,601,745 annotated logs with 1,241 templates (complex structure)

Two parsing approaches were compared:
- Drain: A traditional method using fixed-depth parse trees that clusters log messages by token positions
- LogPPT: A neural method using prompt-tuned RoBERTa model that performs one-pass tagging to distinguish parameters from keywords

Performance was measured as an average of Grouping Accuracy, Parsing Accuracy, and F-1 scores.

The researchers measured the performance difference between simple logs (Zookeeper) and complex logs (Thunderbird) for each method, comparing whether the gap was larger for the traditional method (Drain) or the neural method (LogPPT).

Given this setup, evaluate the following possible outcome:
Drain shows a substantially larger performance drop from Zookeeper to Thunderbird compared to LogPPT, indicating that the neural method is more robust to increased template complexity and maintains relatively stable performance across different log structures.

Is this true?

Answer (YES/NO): NO